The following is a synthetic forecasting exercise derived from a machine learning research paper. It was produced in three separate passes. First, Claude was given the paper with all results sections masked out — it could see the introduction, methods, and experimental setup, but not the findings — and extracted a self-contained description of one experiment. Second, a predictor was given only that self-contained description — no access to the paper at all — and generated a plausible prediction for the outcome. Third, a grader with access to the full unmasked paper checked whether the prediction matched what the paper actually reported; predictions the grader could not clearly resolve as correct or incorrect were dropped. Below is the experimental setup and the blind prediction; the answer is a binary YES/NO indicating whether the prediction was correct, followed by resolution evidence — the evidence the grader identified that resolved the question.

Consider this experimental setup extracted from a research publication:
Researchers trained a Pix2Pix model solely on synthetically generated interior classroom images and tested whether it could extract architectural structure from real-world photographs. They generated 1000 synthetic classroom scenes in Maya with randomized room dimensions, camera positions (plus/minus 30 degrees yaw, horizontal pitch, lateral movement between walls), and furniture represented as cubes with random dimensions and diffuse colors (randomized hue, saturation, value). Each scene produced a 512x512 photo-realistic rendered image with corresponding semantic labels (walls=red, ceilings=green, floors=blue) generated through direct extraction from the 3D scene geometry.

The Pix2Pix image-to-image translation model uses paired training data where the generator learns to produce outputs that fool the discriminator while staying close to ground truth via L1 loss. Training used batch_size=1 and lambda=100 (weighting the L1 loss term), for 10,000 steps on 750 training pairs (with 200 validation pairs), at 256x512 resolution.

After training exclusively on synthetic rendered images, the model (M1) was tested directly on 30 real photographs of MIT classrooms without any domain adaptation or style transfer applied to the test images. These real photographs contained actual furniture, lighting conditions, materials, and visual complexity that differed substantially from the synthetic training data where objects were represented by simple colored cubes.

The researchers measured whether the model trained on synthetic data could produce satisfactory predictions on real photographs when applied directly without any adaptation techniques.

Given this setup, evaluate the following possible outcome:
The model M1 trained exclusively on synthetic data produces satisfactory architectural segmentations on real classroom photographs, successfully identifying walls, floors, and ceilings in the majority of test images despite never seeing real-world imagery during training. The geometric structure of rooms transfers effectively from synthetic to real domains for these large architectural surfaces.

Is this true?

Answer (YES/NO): NO